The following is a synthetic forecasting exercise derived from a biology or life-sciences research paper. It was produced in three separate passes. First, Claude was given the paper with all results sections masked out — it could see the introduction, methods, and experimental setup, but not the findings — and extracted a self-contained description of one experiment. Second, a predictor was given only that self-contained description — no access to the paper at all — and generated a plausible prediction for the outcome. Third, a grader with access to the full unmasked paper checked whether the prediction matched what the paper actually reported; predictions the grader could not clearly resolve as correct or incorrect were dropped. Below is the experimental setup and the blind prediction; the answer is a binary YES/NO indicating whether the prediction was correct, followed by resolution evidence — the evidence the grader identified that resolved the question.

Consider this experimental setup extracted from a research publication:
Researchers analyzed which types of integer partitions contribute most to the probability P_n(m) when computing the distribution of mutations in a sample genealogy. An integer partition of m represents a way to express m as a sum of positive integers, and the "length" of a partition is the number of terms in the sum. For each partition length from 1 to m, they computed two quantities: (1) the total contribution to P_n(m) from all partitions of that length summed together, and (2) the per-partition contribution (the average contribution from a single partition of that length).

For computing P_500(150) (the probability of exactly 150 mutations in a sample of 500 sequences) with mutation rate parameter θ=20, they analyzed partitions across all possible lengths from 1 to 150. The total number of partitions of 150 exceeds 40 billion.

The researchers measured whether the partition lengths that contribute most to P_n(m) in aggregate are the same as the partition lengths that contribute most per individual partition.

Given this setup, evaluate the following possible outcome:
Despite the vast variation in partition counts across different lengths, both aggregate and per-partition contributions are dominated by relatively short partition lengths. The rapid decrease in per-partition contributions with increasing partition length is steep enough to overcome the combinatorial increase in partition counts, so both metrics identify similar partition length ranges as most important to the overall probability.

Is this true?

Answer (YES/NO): NO